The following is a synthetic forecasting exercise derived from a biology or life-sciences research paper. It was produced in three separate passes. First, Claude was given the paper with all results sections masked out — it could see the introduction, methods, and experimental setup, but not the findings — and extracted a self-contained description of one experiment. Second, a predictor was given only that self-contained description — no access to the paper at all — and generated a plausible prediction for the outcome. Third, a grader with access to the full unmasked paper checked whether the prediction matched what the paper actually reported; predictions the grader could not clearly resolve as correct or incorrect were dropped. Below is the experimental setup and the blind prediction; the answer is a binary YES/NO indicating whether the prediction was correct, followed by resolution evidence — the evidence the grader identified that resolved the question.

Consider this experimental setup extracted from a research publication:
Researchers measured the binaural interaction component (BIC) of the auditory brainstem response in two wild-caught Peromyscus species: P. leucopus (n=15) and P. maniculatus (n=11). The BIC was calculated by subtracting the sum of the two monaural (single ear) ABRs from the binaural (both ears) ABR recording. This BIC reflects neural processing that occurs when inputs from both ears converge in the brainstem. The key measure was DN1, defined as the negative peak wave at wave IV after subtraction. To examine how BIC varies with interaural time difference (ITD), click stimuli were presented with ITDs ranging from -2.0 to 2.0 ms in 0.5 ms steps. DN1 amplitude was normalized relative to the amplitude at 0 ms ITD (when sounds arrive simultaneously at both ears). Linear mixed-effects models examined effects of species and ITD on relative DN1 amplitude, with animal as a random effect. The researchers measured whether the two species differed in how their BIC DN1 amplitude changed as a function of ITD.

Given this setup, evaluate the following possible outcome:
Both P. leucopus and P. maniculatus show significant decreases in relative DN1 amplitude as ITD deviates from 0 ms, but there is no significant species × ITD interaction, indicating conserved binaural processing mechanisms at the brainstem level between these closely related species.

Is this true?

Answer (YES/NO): NO